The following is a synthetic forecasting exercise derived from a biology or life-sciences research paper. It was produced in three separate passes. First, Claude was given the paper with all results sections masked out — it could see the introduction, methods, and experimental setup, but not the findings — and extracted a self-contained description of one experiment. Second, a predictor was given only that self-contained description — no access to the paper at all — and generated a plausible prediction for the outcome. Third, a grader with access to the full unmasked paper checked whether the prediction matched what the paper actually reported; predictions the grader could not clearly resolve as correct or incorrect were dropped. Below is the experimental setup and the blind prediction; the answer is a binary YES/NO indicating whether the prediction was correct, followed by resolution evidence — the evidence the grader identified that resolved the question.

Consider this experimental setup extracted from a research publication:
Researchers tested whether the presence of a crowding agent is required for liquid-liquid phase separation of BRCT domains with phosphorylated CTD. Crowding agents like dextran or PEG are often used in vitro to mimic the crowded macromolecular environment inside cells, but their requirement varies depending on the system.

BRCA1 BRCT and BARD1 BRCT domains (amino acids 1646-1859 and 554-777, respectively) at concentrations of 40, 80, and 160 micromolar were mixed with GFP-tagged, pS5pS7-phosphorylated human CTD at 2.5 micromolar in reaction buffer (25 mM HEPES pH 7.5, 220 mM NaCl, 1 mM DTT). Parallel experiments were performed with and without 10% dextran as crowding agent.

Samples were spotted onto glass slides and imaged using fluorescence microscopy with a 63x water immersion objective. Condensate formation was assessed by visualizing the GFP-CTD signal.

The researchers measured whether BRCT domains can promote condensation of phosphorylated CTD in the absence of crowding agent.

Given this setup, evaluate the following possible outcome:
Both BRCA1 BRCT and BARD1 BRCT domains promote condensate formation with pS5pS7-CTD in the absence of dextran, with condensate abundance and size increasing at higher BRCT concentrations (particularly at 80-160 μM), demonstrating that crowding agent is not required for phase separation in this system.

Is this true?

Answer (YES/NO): NO